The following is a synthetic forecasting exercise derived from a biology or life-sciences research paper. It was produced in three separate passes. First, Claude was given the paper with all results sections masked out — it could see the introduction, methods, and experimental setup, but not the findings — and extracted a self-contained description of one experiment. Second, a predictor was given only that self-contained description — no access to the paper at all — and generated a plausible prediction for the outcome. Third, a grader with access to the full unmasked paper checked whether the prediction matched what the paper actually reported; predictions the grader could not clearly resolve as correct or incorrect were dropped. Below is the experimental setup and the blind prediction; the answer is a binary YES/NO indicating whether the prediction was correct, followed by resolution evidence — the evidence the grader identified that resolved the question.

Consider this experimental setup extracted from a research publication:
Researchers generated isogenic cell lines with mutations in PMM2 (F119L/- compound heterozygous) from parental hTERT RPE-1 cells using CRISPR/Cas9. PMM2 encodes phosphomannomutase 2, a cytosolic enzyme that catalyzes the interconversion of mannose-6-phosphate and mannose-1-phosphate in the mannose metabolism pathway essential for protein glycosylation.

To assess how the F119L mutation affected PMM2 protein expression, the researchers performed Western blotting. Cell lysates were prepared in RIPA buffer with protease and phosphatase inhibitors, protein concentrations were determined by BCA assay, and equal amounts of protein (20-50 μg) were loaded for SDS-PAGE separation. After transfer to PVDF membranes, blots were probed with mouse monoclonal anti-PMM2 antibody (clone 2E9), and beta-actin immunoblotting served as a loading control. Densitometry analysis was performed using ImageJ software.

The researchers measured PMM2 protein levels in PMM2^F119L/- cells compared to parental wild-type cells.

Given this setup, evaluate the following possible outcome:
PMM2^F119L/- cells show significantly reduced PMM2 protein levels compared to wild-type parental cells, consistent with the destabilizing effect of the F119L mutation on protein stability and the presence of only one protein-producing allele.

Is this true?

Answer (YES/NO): YES